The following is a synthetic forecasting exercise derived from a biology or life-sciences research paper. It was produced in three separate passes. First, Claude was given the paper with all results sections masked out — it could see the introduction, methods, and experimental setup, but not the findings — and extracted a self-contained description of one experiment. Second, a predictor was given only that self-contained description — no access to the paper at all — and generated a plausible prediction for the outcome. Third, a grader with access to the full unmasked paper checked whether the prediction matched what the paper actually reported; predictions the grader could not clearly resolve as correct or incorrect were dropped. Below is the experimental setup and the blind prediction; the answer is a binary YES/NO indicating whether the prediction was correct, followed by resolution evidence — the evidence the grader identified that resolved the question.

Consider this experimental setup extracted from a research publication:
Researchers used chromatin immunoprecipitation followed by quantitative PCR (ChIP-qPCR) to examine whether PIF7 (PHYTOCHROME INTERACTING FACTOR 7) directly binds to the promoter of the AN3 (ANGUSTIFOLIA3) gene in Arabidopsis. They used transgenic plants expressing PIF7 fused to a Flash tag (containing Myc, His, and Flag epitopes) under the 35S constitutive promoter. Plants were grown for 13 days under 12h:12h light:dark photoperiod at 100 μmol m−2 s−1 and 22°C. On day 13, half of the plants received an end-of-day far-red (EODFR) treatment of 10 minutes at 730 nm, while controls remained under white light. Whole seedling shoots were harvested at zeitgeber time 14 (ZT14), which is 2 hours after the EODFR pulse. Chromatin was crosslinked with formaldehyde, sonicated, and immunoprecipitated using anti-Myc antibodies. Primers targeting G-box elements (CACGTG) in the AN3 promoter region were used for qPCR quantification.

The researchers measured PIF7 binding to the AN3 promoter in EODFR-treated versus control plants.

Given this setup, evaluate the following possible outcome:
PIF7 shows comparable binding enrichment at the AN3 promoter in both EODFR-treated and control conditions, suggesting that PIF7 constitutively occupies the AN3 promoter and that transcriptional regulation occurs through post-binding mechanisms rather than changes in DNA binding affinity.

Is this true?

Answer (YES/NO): NO